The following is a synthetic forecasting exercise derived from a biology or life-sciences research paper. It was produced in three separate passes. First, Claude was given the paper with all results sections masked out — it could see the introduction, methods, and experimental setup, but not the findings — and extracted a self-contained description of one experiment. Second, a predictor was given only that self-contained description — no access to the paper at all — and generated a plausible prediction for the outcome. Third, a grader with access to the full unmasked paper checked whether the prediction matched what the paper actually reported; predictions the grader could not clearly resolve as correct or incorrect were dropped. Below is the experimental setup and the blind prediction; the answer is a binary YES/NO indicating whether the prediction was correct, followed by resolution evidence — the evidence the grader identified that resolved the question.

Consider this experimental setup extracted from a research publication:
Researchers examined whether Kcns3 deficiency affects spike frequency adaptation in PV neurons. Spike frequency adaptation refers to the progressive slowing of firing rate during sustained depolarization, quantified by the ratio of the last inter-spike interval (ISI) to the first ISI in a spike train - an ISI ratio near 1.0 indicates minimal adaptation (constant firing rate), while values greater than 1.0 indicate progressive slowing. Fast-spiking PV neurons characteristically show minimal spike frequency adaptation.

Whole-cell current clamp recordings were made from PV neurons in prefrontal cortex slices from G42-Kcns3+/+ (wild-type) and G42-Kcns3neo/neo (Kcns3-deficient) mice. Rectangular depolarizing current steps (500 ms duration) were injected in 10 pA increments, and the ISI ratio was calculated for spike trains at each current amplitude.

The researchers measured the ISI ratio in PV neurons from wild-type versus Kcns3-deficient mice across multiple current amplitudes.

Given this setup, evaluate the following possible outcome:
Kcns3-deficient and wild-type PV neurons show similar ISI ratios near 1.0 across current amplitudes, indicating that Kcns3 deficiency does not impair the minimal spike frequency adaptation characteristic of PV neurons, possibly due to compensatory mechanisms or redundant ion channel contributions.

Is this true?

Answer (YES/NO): NO